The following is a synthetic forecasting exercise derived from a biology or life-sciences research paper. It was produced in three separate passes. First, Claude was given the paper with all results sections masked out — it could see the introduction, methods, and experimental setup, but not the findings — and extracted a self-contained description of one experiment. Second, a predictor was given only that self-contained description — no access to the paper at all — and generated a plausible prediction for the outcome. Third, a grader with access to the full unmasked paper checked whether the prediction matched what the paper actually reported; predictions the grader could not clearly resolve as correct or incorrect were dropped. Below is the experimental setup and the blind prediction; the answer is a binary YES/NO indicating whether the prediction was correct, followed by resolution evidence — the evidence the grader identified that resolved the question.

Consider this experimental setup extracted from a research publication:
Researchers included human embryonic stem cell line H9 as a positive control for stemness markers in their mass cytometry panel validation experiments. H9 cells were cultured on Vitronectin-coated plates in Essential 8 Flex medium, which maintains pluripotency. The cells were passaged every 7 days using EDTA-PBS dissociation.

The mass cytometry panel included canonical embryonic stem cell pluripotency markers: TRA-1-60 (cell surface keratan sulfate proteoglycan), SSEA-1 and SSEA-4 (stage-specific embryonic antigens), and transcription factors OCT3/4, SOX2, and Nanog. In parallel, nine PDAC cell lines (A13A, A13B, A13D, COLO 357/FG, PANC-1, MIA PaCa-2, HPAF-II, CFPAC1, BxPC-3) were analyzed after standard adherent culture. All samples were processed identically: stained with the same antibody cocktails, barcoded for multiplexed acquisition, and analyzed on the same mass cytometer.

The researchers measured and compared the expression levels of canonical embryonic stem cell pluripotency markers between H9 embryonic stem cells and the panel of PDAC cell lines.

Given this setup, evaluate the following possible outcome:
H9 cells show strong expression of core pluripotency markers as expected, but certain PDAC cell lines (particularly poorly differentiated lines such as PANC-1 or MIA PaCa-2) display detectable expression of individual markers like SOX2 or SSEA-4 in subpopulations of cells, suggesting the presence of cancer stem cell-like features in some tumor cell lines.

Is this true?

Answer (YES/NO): YES